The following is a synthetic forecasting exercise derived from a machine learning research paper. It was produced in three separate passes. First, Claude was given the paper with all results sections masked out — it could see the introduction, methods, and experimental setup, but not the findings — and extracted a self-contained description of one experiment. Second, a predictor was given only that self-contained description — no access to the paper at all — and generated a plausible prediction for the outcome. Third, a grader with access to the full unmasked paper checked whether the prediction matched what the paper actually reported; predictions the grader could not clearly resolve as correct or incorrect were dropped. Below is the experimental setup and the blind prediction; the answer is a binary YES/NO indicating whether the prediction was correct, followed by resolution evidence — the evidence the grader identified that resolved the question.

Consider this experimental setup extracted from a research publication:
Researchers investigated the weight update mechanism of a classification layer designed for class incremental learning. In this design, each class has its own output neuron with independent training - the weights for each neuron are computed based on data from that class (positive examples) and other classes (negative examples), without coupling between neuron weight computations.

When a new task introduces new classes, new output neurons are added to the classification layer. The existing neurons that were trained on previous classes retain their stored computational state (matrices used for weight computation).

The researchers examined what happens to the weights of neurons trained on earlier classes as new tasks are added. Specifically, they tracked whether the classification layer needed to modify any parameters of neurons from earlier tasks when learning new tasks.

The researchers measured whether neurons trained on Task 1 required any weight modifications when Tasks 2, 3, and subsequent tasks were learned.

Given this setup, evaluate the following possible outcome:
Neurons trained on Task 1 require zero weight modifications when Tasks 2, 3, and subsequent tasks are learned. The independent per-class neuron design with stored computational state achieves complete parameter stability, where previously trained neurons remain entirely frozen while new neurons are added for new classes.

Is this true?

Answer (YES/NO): YES